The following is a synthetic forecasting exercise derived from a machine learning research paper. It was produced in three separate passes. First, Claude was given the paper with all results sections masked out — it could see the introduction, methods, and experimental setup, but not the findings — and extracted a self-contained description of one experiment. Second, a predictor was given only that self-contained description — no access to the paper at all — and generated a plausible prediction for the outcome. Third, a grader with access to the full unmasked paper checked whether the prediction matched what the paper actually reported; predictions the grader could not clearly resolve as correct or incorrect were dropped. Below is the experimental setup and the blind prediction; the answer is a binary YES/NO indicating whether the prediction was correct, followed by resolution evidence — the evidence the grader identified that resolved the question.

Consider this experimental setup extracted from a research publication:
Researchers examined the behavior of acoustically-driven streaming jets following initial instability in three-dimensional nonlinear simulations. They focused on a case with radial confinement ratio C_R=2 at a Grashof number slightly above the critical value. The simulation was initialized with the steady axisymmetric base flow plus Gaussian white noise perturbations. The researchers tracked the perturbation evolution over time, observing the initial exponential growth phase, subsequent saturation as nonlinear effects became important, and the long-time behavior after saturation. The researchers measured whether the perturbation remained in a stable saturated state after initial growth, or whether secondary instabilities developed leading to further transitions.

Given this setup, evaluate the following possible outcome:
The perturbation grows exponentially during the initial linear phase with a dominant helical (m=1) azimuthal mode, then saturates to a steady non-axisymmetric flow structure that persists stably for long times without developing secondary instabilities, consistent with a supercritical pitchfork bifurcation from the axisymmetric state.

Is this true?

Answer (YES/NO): NO